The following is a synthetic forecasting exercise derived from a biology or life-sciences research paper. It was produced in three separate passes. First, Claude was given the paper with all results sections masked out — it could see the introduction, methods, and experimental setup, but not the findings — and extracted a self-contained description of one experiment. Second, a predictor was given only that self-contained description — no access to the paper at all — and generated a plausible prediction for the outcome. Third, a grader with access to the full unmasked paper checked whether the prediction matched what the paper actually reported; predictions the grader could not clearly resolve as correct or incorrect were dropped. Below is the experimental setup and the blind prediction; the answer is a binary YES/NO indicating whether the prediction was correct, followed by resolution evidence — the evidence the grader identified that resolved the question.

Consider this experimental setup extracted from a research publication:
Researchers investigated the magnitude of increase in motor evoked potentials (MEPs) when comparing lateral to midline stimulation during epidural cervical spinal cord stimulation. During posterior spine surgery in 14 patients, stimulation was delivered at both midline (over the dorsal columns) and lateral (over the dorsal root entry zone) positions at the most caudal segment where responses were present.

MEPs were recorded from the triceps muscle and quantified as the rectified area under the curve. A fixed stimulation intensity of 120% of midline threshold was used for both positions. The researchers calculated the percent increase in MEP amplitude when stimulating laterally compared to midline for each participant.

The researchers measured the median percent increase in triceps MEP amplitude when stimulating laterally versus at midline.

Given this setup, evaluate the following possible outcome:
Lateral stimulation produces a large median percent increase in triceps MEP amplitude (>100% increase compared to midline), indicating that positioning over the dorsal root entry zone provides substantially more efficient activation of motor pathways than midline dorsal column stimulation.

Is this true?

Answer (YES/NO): YES